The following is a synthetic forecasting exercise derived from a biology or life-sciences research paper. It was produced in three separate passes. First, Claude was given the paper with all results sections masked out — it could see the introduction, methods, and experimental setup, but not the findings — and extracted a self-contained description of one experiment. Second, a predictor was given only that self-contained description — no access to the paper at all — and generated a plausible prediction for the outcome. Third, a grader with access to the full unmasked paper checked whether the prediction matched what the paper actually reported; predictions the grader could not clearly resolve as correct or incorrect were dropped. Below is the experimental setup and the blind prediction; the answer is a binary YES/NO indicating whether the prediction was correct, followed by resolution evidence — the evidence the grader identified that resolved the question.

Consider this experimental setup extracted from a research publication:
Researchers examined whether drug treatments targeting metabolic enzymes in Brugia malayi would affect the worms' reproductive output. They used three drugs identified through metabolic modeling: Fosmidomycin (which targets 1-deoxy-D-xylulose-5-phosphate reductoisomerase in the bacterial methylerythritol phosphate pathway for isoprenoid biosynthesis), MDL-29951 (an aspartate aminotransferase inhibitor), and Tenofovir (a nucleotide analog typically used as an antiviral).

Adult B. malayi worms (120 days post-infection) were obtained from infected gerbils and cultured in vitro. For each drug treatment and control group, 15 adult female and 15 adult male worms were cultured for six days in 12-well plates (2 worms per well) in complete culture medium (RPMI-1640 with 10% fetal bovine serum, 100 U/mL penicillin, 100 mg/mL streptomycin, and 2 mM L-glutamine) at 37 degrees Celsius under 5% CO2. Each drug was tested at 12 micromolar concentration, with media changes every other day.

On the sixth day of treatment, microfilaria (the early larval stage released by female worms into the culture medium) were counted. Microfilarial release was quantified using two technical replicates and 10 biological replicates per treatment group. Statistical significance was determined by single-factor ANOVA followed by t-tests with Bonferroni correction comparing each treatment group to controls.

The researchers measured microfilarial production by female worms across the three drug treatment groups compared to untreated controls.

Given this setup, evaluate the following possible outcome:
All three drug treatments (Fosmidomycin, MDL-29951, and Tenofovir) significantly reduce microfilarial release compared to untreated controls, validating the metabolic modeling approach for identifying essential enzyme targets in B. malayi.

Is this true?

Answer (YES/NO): NO